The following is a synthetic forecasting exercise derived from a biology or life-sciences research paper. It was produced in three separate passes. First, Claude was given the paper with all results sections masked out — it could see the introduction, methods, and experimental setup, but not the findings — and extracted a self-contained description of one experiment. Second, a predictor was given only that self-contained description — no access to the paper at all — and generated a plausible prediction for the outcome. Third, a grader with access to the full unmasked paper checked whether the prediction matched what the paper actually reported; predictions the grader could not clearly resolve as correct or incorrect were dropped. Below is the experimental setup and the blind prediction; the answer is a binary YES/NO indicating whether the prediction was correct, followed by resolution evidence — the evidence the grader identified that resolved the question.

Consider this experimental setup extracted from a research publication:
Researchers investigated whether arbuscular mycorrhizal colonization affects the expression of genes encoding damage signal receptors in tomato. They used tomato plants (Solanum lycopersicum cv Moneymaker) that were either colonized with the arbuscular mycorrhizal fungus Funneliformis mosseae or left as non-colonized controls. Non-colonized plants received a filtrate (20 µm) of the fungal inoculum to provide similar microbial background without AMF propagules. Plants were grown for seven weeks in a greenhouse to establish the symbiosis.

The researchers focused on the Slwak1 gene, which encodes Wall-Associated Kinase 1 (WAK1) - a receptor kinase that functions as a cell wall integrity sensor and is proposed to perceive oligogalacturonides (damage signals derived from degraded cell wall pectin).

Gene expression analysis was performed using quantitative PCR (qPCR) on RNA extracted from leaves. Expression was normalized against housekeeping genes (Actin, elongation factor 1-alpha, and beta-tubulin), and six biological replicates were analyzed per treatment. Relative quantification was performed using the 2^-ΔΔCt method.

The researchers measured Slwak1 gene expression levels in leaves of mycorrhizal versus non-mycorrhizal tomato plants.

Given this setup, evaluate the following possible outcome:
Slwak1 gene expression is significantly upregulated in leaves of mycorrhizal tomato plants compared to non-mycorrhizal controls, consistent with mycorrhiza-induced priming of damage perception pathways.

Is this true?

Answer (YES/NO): YES